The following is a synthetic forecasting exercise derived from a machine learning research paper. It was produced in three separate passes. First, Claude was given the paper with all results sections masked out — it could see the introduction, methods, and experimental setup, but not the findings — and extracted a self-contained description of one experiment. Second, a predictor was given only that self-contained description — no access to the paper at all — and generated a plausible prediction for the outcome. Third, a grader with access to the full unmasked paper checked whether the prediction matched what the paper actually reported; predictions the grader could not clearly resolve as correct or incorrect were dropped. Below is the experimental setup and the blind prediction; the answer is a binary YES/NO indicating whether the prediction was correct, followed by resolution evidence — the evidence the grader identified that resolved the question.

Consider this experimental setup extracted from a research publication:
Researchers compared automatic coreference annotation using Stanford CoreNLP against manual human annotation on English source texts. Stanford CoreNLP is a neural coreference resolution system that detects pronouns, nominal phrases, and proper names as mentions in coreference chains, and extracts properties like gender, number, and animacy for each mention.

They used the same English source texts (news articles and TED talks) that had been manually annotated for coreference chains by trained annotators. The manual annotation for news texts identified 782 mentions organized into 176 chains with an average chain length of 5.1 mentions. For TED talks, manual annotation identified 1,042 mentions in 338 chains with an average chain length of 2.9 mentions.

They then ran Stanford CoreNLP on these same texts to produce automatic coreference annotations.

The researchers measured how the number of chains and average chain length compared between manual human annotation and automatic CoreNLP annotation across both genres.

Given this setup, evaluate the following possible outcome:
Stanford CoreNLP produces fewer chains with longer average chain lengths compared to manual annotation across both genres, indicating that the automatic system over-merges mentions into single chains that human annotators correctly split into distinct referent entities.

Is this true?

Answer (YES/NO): NO